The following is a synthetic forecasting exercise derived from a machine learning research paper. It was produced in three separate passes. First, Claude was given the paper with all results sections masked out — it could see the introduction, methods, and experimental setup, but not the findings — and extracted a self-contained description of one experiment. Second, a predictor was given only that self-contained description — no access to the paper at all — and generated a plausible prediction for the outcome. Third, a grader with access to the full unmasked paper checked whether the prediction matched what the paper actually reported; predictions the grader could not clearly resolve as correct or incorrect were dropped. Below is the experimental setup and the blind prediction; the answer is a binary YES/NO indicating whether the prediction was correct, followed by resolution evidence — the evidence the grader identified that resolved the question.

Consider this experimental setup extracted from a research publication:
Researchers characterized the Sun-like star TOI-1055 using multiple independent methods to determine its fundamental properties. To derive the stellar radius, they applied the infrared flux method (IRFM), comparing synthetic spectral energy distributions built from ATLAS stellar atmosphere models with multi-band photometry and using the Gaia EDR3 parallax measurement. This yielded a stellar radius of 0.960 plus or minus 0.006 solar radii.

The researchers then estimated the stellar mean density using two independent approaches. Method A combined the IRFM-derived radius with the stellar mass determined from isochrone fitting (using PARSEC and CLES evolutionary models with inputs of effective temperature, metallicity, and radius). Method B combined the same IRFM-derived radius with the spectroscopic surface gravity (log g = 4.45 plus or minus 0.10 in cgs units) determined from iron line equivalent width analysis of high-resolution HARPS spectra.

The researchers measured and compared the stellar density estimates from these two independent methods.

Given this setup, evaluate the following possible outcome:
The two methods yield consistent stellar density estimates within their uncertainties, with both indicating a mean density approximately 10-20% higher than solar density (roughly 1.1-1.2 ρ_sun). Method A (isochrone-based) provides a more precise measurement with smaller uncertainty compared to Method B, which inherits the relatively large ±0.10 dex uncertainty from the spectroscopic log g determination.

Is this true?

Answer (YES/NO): YES